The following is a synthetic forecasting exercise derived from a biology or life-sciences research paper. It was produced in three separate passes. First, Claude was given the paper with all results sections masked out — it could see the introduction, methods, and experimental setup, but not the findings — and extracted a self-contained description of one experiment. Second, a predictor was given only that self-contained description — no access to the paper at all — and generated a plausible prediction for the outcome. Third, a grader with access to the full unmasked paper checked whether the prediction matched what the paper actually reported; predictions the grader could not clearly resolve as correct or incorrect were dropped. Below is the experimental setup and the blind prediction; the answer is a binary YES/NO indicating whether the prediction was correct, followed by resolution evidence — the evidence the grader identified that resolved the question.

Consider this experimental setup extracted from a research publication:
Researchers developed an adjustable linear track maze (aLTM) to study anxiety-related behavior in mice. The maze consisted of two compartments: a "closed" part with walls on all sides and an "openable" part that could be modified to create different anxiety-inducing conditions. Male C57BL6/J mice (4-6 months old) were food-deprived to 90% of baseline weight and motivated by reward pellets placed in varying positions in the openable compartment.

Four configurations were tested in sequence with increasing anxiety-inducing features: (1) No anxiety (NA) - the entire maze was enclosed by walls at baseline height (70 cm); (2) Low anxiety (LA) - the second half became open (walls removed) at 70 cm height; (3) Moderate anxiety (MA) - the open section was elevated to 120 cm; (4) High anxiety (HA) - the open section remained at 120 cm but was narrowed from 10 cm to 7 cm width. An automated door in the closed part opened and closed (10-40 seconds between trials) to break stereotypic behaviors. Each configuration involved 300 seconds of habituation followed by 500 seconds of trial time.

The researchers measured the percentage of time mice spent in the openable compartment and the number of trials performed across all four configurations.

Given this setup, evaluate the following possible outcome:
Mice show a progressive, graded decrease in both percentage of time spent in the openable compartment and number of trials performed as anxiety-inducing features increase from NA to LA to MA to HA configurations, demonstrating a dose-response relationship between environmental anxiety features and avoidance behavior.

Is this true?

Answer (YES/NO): YES